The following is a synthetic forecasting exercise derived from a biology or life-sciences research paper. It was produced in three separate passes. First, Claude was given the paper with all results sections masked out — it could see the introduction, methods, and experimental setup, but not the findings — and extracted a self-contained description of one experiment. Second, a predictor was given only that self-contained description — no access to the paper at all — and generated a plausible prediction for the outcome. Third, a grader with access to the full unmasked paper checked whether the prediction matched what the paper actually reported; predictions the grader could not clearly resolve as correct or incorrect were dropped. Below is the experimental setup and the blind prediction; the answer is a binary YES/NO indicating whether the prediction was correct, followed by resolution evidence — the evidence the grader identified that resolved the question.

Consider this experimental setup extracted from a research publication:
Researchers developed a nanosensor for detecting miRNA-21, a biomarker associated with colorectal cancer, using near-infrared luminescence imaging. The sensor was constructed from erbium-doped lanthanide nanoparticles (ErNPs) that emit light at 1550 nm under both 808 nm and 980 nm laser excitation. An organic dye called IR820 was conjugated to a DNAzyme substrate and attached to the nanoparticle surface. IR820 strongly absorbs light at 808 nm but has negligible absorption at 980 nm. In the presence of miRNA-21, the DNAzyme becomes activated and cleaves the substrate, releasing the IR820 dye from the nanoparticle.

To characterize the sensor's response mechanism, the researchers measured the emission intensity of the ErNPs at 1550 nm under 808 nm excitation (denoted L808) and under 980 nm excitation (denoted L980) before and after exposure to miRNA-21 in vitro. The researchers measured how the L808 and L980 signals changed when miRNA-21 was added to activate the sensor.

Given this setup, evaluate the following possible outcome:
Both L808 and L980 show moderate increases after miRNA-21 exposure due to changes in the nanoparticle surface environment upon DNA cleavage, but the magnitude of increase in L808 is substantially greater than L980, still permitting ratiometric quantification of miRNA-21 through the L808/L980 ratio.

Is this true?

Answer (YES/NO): NO